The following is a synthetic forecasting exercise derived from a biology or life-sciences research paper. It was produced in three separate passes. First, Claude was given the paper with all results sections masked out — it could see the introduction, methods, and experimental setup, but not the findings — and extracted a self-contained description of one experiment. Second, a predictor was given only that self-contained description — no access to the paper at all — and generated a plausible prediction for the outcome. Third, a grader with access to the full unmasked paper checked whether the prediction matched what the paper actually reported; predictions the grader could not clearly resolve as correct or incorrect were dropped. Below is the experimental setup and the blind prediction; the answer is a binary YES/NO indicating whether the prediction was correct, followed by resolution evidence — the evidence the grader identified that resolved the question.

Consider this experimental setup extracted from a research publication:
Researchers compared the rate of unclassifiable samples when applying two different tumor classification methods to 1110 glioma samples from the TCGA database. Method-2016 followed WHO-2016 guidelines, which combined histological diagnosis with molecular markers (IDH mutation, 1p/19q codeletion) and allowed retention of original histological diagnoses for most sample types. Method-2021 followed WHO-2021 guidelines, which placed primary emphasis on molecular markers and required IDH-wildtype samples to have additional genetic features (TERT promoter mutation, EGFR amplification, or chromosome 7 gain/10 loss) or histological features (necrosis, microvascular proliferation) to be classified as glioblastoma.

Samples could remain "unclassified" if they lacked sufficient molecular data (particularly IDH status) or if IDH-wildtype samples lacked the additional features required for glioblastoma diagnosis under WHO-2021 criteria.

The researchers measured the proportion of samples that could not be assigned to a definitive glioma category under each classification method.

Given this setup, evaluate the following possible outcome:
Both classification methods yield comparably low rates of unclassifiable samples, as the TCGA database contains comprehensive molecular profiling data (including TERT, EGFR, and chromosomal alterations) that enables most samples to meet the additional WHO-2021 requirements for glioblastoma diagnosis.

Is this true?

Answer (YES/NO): NO